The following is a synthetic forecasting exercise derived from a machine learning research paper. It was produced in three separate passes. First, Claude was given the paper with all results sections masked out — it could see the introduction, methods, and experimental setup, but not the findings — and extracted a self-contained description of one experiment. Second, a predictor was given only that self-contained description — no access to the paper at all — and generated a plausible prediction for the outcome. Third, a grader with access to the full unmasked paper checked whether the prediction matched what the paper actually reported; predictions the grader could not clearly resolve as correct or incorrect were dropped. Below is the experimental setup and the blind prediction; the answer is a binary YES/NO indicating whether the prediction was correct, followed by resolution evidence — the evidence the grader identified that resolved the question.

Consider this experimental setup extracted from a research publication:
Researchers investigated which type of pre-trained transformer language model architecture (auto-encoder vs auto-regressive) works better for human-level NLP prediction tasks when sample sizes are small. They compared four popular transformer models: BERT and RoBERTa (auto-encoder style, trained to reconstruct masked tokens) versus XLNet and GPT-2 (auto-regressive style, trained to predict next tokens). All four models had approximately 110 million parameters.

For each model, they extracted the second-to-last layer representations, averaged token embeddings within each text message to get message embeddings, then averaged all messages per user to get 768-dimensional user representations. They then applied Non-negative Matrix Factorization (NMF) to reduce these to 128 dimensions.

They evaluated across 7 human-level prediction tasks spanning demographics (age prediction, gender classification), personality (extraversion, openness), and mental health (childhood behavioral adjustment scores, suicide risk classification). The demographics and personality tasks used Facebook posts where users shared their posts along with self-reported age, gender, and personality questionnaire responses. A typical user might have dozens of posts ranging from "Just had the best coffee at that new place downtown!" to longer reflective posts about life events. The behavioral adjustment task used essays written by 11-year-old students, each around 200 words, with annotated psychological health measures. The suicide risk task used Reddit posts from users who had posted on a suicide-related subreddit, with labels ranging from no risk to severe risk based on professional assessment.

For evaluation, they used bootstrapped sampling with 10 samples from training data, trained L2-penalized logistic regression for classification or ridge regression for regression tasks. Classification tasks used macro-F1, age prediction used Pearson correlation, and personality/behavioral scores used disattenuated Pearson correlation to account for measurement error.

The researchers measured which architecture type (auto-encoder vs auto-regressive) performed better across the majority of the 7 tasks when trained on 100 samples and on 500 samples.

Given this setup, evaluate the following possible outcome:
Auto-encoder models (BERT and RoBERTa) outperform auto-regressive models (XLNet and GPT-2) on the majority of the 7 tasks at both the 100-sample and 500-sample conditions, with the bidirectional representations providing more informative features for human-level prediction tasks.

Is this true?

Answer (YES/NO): YES